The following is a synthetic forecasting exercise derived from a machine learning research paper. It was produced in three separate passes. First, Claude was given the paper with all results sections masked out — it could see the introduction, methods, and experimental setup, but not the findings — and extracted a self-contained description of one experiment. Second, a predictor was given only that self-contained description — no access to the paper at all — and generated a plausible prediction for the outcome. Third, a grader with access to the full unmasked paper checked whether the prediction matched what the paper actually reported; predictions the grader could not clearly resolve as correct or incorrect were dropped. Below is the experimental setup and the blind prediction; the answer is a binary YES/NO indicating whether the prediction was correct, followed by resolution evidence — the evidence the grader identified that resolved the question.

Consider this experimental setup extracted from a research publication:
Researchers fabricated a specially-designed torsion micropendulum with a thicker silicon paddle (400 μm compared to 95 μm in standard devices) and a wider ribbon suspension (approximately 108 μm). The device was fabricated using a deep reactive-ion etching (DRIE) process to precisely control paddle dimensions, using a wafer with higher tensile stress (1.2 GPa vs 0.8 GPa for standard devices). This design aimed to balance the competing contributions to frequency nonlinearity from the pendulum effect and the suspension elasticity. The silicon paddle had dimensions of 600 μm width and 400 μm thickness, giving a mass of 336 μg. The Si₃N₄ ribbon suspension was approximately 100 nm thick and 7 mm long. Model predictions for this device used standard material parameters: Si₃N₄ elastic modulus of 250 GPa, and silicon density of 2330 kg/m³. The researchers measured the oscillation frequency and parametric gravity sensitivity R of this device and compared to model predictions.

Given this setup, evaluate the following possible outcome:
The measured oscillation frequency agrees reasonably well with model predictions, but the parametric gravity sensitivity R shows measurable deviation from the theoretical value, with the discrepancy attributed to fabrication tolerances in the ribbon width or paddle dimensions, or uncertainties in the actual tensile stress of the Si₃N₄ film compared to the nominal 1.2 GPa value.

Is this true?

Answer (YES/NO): NO